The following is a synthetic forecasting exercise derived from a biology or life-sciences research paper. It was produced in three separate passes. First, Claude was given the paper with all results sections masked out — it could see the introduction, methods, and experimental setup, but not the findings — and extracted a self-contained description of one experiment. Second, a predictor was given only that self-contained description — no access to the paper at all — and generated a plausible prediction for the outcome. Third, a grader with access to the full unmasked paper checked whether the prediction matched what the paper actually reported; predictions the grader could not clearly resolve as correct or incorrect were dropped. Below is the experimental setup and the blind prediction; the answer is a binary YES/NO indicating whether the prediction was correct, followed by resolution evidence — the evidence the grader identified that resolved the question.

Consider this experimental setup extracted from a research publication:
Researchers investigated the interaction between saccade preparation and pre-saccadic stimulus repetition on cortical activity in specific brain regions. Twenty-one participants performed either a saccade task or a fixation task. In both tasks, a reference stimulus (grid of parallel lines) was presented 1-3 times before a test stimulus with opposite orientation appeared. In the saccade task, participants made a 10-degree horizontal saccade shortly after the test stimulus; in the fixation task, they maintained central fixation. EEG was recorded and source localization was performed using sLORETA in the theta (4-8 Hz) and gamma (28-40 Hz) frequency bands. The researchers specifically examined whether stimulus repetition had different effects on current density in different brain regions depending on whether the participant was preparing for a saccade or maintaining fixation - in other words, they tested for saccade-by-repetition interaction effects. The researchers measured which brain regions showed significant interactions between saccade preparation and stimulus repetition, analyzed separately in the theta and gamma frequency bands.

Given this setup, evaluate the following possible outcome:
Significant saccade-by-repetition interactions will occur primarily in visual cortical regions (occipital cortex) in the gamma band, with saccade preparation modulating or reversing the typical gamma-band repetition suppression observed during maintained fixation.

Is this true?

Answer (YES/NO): NO